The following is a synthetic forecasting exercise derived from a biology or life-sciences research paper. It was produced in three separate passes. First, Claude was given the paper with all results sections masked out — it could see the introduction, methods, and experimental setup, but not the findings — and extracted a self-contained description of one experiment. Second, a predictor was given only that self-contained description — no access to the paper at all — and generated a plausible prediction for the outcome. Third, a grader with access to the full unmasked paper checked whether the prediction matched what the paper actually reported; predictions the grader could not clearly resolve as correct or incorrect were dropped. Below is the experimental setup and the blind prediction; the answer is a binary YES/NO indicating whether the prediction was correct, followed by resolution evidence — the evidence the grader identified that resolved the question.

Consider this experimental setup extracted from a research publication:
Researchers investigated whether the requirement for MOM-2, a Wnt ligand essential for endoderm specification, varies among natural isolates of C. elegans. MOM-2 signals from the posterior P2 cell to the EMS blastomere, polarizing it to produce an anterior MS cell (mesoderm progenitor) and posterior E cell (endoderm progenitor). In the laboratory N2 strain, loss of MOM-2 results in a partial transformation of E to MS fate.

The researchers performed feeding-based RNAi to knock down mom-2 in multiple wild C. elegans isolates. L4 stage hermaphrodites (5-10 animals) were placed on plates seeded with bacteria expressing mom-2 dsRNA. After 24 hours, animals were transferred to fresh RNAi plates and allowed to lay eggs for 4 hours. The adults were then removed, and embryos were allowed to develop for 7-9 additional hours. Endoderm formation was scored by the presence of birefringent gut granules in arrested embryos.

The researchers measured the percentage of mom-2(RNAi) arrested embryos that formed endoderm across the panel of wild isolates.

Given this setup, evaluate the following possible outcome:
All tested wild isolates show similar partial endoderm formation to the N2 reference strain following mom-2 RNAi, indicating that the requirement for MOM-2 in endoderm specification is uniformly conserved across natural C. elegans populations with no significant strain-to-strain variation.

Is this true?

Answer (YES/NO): NO